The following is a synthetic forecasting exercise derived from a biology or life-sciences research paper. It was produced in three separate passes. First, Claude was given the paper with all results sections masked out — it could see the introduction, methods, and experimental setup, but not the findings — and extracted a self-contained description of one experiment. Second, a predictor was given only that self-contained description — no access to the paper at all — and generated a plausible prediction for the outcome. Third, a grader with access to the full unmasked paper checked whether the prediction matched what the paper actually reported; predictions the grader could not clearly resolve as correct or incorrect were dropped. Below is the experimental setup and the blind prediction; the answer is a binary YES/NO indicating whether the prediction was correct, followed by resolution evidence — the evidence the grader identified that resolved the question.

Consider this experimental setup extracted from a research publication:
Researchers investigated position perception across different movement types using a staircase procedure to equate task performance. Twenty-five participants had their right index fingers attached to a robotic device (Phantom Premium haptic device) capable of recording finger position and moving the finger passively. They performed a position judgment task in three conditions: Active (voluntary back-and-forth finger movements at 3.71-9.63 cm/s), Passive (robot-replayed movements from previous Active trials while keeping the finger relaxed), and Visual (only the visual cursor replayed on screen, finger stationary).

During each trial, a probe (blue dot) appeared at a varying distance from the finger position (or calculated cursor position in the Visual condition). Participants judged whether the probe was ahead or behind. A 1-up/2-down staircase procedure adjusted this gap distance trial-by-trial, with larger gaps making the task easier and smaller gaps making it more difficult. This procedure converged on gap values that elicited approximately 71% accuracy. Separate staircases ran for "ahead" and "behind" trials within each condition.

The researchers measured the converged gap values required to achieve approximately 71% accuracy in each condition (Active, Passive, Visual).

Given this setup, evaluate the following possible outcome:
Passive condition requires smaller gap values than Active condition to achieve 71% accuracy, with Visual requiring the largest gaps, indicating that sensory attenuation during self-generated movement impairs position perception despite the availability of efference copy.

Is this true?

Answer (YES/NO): NO